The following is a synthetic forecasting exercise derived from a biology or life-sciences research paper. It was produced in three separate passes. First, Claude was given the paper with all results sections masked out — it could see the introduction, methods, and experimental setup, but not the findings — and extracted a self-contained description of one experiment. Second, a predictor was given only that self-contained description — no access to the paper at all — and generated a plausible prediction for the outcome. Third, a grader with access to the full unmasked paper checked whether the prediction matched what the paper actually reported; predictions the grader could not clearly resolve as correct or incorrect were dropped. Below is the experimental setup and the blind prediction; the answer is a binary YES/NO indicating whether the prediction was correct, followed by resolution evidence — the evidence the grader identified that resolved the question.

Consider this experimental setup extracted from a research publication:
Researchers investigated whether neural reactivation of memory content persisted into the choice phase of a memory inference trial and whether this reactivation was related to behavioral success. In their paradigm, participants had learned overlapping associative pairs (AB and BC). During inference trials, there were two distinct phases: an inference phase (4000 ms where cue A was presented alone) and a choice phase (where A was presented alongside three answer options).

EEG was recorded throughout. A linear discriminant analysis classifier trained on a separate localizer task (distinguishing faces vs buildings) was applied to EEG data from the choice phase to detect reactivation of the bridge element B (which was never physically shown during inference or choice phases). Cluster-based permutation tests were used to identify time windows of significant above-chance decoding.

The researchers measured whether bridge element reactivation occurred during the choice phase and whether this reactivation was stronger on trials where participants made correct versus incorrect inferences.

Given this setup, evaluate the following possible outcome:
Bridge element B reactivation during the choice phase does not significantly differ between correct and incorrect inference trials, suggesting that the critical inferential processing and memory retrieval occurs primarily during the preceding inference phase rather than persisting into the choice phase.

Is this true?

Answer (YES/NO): NO